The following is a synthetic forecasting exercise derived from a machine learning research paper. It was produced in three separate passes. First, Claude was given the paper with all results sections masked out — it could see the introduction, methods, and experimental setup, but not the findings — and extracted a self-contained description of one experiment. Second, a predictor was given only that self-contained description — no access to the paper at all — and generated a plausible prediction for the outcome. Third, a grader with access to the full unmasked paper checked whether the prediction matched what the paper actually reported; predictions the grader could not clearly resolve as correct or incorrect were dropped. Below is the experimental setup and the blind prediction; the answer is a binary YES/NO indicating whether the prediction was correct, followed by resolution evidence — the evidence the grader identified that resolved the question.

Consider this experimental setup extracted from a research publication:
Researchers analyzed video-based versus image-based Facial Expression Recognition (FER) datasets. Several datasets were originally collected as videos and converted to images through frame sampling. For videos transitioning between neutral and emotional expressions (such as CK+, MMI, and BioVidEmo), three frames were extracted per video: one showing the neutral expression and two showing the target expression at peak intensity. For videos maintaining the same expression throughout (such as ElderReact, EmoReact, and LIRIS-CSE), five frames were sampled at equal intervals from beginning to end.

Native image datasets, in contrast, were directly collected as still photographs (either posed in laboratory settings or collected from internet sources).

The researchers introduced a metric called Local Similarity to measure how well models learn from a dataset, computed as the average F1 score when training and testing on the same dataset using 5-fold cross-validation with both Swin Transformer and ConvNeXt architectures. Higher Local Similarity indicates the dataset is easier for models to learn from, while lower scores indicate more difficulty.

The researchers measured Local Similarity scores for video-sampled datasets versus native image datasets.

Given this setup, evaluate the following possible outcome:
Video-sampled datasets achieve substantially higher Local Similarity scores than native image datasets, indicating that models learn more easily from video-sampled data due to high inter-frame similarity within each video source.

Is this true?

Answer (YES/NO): NO